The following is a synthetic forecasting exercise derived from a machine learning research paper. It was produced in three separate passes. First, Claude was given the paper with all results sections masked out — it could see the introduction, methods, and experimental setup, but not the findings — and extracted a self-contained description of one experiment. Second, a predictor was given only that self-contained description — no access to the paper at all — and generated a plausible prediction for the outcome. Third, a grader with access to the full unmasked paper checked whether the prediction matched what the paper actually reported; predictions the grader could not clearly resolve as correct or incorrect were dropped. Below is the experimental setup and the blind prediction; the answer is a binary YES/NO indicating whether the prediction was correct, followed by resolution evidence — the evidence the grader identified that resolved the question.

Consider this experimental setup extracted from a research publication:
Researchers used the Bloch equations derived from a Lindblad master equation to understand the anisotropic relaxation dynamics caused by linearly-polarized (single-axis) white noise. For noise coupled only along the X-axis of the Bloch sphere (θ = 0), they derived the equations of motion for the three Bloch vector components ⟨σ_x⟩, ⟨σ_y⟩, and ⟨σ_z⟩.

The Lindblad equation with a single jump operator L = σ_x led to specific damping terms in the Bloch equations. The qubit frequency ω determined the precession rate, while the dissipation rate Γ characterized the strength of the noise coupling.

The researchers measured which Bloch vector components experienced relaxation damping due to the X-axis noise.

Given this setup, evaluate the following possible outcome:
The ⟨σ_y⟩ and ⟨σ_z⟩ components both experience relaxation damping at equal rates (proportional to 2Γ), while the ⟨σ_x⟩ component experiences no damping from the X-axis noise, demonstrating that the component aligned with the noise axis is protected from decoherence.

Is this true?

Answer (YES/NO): YES